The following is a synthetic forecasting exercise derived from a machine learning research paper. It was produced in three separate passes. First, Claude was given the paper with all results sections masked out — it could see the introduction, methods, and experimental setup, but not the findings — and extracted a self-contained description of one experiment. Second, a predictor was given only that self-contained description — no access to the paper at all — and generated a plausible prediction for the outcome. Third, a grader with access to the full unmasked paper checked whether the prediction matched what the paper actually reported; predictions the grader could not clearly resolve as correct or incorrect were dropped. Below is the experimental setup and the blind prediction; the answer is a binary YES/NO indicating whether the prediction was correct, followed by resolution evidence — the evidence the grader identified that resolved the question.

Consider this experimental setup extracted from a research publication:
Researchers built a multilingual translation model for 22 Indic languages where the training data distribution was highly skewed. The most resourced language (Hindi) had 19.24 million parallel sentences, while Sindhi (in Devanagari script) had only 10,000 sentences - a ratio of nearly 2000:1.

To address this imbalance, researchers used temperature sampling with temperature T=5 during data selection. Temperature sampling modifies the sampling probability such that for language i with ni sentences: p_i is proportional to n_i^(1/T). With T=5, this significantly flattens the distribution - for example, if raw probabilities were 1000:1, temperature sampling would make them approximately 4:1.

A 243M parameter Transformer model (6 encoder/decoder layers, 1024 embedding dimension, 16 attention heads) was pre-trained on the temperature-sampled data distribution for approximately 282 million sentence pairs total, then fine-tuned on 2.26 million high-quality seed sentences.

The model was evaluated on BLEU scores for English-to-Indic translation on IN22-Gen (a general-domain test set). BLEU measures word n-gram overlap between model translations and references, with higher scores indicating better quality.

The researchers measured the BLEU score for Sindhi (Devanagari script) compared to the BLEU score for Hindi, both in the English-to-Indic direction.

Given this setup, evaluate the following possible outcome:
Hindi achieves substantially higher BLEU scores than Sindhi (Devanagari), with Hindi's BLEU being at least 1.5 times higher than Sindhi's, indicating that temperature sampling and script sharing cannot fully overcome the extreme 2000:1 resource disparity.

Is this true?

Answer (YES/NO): YES